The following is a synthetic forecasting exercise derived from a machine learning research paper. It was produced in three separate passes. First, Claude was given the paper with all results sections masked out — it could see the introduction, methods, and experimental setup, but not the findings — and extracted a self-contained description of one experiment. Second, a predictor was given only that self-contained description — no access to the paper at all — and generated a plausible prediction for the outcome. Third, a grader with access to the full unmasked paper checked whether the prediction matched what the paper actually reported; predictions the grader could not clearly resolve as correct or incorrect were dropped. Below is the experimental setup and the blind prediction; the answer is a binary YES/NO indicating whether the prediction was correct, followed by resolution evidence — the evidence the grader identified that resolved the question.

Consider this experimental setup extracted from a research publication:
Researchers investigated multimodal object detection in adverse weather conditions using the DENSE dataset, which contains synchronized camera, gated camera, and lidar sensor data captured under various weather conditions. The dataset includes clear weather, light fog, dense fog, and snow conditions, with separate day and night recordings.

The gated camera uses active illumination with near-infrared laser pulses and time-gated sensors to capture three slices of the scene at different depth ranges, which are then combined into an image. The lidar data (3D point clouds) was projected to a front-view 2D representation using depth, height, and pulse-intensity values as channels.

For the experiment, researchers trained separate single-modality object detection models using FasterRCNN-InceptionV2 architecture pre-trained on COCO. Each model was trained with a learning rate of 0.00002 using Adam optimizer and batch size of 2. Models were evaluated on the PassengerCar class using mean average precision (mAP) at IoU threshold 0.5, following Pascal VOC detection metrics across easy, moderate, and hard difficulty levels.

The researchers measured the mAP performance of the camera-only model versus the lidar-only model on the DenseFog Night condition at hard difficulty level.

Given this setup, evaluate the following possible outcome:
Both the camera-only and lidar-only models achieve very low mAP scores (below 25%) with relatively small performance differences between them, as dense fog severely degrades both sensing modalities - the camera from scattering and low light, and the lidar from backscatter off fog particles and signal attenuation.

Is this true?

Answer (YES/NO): NO